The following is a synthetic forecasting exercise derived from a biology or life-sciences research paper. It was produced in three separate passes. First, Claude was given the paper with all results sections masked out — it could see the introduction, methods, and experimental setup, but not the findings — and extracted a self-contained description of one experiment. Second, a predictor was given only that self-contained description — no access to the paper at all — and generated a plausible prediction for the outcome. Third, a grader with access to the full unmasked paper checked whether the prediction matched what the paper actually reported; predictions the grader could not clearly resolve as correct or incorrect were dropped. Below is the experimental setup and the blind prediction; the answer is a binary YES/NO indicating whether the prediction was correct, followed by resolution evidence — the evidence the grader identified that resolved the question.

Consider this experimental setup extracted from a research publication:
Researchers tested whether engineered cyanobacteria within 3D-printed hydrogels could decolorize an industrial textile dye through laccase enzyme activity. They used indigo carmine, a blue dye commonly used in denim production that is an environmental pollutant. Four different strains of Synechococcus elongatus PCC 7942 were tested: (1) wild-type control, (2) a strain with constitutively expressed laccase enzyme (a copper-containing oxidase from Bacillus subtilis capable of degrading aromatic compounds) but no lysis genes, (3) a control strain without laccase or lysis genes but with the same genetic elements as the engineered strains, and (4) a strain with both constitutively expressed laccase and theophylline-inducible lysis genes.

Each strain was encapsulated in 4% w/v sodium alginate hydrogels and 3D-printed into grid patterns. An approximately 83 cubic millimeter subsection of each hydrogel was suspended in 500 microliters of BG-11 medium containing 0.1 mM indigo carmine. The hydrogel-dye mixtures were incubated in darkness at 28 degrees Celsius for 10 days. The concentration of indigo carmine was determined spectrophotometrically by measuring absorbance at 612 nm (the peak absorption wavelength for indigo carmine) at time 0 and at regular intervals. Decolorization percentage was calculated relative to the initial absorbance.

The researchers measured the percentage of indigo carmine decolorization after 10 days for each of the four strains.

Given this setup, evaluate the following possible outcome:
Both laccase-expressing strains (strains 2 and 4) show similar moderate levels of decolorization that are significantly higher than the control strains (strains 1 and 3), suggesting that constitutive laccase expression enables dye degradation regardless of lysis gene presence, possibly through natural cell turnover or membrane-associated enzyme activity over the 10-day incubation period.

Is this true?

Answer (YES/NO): NO